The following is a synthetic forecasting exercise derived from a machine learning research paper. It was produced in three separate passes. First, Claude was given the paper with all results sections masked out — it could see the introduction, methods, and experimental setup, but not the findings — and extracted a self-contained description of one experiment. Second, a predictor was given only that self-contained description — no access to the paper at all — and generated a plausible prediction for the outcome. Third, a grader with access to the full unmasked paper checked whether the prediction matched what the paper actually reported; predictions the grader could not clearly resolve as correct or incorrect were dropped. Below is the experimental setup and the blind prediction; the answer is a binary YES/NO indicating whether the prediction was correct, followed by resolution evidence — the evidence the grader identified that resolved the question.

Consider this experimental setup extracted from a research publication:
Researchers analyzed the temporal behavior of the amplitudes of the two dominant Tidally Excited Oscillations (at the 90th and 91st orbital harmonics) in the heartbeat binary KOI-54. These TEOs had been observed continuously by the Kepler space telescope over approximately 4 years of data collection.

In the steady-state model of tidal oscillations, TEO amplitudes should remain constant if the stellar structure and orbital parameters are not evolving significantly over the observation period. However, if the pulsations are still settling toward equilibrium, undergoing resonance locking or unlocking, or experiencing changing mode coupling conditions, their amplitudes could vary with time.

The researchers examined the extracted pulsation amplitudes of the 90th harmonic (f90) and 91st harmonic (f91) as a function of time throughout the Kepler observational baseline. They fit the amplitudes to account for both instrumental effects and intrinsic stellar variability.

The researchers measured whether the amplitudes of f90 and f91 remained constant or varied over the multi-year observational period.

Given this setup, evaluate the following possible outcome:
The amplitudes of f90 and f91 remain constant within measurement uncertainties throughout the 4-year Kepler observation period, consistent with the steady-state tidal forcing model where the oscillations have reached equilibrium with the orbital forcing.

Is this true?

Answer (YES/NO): NO